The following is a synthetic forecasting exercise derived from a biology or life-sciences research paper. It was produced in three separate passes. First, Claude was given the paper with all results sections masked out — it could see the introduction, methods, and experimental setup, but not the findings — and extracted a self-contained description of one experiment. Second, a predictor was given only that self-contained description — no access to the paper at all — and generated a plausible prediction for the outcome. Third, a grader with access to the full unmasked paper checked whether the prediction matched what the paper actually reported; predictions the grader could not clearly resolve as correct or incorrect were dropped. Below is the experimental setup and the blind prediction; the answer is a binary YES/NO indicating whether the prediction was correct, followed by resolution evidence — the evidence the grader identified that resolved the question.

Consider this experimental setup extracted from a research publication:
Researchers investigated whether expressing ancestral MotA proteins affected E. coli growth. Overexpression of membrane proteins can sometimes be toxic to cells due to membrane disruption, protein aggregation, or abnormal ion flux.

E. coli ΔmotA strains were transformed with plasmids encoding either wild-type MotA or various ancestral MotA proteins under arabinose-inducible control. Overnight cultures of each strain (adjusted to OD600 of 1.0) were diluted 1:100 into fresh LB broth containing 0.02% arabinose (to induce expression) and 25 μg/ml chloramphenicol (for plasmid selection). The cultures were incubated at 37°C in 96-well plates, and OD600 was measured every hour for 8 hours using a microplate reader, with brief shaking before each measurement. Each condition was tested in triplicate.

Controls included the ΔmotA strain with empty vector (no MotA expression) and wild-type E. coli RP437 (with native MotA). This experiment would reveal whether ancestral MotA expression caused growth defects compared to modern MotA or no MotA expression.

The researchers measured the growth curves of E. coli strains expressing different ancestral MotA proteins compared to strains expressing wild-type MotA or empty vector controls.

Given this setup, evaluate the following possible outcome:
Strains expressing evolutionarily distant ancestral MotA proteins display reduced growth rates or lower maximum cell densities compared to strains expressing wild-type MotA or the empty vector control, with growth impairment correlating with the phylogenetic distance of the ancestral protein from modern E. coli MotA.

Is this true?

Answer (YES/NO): NO